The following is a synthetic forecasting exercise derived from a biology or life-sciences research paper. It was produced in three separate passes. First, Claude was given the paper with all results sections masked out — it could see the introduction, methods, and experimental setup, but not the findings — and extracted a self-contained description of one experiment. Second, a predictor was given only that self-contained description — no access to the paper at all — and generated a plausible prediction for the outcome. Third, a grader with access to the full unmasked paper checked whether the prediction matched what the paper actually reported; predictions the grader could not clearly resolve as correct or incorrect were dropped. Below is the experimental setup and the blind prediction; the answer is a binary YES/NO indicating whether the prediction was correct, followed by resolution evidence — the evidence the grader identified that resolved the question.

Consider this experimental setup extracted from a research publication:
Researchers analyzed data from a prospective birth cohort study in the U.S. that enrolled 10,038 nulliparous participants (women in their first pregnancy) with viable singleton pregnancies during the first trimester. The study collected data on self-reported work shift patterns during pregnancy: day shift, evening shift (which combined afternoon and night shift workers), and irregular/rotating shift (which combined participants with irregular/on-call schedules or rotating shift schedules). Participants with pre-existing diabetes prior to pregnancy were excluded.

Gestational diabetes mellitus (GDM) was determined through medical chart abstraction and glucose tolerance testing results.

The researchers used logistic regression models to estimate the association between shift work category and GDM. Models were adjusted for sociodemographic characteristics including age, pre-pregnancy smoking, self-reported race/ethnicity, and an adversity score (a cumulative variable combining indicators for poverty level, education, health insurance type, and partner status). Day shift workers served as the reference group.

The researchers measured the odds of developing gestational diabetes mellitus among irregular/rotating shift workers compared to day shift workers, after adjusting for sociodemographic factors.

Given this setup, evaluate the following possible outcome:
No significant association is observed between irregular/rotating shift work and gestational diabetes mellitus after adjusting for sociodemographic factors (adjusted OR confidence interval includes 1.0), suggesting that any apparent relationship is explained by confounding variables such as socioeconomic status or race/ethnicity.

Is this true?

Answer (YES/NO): YES